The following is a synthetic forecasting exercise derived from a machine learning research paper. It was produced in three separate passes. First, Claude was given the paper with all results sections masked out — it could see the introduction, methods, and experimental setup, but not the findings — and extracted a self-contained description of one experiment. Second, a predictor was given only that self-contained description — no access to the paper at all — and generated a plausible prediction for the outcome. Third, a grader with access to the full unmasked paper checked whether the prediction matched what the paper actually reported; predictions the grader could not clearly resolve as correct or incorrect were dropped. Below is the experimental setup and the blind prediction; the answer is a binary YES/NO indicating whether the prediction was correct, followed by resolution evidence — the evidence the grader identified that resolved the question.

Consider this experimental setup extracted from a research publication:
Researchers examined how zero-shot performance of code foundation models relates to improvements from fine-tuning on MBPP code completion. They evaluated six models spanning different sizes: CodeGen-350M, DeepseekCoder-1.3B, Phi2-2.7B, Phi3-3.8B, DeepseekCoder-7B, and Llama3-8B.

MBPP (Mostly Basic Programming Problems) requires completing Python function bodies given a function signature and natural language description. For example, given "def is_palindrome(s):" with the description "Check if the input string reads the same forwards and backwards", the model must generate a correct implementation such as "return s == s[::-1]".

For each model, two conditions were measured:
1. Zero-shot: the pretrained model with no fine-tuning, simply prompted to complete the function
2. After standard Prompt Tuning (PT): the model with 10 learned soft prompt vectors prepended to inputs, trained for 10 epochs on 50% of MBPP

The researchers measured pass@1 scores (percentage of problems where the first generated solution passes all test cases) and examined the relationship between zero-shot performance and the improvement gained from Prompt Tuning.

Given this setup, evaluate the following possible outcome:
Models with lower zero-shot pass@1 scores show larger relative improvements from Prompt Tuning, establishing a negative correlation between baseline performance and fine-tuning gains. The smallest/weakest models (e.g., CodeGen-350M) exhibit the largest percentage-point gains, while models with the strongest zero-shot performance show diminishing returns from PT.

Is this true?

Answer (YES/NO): NO